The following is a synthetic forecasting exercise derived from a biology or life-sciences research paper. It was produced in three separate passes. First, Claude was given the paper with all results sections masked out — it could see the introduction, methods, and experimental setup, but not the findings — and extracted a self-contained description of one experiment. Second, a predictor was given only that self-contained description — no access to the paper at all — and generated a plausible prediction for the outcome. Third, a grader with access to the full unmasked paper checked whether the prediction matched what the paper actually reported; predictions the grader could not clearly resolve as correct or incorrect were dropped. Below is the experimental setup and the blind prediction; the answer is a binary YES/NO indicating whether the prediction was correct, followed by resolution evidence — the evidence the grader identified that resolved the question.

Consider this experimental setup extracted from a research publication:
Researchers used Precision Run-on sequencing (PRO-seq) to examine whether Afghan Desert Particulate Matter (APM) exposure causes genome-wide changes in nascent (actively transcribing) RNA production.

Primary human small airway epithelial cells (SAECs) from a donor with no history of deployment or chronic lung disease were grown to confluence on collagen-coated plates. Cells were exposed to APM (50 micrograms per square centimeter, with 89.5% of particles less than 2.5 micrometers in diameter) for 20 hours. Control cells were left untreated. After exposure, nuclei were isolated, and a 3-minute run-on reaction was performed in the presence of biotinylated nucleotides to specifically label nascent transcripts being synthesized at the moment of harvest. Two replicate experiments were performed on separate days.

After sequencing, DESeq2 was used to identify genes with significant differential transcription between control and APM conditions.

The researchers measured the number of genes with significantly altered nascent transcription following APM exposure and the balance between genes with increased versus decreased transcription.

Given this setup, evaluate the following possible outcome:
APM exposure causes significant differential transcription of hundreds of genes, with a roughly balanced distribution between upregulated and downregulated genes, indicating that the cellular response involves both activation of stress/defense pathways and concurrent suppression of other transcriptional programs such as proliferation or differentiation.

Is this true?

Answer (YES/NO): NO